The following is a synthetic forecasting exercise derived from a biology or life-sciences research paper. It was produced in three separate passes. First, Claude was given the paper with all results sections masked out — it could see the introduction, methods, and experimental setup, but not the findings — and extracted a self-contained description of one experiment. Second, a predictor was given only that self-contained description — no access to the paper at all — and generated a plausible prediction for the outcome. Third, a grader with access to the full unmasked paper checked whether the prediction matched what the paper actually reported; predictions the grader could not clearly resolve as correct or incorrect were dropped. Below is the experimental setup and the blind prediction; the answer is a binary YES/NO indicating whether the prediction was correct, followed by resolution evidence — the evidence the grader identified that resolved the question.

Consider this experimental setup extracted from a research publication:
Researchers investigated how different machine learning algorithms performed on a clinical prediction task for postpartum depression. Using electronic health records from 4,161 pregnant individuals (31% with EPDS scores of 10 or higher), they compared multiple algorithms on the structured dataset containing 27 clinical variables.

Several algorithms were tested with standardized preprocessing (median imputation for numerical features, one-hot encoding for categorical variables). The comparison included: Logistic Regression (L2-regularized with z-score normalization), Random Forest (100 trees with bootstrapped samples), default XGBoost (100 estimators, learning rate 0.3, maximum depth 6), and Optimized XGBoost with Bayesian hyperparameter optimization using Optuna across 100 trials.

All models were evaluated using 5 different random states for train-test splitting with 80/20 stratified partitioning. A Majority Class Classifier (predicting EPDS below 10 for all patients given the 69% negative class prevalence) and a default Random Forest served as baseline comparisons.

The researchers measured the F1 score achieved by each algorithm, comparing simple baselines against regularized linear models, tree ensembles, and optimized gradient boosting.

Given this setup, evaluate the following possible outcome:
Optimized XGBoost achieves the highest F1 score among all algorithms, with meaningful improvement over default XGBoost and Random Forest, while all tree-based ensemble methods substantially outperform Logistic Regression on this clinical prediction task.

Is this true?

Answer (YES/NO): NO